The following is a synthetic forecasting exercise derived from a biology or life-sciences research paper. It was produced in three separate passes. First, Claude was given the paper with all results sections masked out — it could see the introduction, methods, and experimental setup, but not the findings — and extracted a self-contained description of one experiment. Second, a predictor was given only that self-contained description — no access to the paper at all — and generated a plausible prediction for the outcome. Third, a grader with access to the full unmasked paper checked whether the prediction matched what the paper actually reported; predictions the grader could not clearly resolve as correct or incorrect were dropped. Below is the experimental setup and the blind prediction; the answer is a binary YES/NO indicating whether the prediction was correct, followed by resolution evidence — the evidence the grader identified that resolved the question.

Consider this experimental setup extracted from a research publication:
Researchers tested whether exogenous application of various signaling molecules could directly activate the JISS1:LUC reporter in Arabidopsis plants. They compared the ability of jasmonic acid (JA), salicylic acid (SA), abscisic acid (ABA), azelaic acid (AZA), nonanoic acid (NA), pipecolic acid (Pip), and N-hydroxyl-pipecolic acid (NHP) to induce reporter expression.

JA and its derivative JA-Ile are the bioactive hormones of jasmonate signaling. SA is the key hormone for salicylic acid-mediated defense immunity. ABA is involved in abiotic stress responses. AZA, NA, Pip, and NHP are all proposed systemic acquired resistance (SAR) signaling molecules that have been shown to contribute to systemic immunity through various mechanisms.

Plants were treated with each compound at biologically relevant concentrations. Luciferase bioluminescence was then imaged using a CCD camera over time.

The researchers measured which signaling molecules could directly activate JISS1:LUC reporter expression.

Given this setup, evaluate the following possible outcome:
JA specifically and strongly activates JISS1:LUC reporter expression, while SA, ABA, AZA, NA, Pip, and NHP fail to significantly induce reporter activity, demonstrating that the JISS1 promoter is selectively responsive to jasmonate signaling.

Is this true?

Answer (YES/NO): YES